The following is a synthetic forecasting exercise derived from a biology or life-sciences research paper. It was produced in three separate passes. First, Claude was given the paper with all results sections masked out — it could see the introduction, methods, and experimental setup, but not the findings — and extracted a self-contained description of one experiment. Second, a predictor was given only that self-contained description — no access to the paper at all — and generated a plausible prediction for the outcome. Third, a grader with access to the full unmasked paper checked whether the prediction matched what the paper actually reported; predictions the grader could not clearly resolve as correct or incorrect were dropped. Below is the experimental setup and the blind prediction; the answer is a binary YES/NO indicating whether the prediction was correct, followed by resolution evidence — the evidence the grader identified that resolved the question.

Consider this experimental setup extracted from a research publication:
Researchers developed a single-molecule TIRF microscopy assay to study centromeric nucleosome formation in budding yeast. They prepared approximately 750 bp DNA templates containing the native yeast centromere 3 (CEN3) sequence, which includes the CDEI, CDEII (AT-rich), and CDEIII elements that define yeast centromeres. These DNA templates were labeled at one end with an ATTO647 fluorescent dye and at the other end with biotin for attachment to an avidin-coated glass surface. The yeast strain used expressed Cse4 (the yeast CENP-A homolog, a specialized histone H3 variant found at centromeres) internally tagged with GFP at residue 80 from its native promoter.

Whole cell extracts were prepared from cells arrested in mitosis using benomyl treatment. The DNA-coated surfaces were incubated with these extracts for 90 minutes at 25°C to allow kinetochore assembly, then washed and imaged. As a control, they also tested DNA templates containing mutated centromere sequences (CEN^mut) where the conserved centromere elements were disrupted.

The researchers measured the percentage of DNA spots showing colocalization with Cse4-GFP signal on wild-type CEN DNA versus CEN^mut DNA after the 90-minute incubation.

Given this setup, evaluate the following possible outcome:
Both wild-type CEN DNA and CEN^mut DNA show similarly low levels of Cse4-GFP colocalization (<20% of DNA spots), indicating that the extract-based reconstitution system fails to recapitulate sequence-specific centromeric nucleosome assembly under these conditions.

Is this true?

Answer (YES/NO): NO